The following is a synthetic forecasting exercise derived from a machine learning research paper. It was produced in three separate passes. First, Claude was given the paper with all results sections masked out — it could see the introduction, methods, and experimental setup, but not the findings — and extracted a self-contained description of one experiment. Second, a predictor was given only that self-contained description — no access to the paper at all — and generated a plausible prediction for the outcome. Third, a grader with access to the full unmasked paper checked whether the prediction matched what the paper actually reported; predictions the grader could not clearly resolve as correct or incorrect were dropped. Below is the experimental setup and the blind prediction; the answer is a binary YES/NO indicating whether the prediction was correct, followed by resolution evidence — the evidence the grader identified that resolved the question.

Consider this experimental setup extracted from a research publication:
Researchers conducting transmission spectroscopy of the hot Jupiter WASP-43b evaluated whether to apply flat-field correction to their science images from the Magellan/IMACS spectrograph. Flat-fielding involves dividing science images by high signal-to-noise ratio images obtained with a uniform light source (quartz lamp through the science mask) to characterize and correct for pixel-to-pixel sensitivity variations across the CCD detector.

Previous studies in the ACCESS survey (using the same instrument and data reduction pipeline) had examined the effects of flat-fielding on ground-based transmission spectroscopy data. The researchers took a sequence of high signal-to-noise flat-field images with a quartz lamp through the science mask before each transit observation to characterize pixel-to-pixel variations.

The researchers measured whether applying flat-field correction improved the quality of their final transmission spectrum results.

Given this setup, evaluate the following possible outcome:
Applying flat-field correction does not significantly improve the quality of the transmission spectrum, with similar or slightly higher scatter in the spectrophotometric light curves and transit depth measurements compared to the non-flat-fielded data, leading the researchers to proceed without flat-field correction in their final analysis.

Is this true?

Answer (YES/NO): YES